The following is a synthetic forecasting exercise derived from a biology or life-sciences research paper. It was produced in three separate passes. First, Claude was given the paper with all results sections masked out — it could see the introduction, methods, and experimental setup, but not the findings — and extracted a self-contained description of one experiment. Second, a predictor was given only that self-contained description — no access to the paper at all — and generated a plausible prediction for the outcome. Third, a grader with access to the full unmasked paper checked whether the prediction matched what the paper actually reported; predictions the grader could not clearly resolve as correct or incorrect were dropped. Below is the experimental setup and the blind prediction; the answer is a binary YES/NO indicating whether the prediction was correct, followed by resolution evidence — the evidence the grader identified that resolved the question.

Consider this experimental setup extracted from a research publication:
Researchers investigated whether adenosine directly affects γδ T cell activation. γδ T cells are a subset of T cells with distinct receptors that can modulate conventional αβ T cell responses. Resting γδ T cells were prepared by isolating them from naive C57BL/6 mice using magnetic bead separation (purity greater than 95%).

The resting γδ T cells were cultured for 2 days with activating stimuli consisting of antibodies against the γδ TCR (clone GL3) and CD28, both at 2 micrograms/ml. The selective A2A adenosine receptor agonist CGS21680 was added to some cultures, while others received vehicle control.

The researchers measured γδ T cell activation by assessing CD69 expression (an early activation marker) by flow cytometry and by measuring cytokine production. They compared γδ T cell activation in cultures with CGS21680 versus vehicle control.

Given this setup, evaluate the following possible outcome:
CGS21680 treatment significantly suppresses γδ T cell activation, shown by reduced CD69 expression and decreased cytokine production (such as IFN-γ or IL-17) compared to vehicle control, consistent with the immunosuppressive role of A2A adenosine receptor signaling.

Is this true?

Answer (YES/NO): NO